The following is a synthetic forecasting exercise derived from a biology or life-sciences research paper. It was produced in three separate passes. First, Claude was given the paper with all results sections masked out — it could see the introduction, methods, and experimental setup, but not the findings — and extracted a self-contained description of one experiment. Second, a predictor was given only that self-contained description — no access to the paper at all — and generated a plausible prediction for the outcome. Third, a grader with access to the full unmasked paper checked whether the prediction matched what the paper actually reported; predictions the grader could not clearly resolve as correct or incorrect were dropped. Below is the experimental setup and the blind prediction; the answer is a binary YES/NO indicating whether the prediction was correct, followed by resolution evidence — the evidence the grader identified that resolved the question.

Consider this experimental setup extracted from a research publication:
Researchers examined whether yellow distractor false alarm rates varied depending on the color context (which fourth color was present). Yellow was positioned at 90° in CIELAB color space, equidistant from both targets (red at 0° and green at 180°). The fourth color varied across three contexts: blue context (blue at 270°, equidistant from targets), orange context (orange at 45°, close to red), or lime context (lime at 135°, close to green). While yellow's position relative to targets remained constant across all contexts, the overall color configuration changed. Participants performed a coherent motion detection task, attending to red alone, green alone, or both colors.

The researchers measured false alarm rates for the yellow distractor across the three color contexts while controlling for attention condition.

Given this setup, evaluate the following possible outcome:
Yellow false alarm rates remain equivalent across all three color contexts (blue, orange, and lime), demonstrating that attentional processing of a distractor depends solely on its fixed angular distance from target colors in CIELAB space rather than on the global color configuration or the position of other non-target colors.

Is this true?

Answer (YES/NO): NO